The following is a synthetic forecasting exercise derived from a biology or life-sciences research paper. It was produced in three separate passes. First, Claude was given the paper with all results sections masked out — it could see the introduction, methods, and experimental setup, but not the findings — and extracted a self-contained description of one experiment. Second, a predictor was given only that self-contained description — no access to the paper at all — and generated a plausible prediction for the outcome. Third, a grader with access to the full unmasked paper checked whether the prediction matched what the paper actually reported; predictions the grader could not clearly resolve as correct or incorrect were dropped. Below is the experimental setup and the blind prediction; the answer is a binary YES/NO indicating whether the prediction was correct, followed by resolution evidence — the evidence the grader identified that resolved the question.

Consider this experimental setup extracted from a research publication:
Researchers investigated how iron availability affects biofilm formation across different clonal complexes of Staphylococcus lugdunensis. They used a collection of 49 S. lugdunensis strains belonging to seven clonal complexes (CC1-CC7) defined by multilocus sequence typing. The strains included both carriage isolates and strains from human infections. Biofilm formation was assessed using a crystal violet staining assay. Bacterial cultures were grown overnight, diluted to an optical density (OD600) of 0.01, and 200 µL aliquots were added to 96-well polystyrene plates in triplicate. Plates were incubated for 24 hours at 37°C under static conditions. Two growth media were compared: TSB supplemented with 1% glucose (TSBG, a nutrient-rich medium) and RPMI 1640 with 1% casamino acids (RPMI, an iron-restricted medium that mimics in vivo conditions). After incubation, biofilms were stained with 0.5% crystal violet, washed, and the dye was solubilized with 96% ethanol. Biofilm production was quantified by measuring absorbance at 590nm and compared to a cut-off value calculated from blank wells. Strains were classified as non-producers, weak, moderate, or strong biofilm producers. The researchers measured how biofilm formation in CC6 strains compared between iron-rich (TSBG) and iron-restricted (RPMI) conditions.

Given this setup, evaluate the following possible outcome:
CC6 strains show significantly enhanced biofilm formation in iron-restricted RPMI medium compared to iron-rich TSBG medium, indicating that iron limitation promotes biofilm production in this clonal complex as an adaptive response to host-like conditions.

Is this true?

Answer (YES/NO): YES